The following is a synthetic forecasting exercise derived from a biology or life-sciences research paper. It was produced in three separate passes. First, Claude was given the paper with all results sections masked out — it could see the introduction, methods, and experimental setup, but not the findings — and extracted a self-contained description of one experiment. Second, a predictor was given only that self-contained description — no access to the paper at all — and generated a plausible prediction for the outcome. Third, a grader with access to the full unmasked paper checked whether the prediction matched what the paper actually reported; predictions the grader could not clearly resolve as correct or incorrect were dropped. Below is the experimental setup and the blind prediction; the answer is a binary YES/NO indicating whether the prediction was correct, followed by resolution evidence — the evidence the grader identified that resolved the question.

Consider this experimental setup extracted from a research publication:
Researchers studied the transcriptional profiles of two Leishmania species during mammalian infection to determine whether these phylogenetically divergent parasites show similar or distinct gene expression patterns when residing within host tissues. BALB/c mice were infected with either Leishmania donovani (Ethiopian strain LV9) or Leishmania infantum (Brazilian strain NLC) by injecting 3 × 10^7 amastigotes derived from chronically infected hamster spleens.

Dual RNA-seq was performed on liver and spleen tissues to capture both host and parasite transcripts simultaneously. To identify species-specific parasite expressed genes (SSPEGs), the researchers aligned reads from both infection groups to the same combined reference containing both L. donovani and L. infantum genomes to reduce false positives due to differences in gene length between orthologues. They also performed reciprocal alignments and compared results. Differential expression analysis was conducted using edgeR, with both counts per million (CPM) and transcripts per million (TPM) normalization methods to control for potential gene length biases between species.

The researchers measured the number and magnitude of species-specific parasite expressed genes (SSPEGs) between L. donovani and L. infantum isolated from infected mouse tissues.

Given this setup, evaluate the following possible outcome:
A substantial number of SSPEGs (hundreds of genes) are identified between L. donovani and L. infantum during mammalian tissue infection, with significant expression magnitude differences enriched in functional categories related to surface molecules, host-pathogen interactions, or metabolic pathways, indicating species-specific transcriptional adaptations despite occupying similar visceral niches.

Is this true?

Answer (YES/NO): NO